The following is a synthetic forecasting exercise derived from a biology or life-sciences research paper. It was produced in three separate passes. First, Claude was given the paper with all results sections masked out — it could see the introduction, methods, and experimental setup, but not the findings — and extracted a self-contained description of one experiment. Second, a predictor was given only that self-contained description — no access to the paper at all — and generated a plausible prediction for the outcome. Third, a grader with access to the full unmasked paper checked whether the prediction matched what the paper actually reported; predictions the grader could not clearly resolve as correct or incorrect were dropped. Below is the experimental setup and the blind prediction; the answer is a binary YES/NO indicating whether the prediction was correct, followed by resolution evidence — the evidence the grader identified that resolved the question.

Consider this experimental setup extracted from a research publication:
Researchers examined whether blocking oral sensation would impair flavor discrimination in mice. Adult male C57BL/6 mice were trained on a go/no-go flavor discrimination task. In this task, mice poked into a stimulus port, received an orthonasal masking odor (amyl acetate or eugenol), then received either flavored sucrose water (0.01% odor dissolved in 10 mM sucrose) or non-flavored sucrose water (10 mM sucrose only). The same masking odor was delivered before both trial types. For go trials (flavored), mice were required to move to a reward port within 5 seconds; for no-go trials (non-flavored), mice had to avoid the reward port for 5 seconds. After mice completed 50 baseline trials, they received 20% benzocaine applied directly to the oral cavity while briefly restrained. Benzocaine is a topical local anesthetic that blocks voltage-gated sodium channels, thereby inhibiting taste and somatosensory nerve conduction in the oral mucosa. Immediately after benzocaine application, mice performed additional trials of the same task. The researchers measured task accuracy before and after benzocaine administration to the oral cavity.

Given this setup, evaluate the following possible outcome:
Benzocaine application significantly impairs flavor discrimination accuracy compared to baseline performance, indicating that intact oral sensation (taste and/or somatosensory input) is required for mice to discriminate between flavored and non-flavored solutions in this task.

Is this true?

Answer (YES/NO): NO